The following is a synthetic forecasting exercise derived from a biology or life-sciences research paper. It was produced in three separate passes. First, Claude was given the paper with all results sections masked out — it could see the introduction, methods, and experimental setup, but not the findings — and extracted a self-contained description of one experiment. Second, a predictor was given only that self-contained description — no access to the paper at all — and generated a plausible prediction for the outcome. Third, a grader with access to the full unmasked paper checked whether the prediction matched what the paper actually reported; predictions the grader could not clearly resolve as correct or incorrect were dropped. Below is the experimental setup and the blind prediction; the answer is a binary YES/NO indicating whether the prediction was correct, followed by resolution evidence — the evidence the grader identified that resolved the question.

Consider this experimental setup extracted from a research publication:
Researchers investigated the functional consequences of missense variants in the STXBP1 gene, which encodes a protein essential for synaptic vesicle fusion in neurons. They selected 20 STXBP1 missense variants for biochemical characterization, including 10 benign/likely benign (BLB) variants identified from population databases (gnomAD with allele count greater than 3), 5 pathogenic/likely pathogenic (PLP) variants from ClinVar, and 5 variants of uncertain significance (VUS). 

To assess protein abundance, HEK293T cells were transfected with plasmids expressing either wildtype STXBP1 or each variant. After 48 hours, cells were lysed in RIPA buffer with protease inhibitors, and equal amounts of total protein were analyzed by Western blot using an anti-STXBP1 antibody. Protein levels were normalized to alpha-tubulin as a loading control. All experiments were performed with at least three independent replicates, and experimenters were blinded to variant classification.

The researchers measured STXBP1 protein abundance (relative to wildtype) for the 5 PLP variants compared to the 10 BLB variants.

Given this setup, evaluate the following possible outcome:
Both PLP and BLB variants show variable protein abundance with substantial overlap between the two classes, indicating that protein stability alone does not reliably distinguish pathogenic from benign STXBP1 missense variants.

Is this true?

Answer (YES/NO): NO